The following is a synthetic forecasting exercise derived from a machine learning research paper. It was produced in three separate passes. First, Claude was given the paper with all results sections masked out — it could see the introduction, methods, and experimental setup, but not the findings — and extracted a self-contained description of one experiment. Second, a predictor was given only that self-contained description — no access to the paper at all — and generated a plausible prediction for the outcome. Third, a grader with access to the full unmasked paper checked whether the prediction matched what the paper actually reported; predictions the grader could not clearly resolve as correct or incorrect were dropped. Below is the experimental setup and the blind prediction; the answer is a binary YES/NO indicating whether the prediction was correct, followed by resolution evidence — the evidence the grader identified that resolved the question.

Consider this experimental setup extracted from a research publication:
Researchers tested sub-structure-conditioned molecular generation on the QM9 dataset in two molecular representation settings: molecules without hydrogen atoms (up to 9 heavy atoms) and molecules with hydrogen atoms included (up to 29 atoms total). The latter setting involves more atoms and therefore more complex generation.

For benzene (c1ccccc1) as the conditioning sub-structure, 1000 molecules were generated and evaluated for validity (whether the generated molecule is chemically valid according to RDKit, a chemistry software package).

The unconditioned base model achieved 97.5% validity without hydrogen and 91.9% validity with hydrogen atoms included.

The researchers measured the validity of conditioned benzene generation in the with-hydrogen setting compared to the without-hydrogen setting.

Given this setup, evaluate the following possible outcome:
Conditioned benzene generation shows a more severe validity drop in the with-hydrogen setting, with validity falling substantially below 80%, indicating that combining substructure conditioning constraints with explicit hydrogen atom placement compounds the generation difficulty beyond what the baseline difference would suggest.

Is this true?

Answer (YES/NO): YES